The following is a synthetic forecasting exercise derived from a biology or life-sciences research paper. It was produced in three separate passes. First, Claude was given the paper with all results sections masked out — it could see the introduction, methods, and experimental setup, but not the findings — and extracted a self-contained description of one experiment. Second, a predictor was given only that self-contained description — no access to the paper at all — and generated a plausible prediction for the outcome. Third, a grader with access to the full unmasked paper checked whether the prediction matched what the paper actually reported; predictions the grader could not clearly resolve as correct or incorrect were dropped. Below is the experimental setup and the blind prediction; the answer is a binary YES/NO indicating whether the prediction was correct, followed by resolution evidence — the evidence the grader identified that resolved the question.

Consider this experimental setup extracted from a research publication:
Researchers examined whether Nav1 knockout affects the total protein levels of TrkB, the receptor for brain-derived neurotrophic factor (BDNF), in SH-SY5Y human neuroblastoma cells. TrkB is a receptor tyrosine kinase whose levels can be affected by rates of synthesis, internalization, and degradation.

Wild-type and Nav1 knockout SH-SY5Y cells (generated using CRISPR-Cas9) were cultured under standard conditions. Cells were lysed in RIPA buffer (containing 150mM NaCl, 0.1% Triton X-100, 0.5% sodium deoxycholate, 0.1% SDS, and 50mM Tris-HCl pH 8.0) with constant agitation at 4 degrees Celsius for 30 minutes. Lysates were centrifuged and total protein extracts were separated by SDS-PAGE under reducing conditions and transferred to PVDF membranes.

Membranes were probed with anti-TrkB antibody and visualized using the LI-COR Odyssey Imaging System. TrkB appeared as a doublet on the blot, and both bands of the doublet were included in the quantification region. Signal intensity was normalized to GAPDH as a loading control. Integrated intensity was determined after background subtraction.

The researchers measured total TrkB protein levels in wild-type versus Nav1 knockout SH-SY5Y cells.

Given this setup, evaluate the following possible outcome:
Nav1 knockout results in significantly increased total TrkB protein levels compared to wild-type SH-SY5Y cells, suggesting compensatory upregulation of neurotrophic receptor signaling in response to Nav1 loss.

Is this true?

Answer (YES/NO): NO